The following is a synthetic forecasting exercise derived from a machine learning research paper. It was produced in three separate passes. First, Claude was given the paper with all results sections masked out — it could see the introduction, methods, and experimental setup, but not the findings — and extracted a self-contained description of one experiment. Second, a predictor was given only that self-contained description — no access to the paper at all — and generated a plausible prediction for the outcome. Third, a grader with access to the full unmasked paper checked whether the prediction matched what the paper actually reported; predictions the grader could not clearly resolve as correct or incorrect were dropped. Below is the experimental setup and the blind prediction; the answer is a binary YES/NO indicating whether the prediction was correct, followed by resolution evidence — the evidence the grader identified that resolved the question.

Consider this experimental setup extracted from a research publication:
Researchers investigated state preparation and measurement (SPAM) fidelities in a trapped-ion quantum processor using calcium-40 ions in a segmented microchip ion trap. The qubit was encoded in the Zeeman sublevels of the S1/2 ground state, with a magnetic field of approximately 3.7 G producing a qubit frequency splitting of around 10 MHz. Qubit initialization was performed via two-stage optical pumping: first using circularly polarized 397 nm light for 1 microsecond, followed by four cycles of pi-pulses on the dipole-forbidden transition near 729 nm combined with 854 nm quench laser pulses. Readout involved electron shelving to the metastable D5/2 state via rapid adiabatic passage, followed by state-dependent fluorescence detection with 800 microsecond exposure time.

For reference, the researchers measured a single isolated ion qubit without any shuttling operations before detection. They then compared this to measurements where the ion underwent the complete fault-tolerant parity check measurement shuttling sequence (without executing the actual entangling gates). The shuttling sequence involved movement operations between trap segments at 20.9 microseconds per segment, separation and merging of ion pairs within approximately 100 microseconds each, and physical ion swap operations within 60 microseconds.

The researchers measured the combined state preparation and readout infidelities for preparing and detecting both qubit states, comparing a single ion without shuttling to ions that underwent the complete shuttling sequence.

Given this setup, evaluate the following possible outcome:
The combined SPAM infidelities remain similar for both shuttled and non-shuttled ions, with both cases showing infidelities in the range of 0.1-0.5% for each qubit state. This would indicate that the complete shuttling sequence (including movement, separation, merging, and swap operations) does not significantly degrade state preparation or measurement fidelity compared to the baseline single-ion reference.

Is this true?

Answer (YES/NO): NO